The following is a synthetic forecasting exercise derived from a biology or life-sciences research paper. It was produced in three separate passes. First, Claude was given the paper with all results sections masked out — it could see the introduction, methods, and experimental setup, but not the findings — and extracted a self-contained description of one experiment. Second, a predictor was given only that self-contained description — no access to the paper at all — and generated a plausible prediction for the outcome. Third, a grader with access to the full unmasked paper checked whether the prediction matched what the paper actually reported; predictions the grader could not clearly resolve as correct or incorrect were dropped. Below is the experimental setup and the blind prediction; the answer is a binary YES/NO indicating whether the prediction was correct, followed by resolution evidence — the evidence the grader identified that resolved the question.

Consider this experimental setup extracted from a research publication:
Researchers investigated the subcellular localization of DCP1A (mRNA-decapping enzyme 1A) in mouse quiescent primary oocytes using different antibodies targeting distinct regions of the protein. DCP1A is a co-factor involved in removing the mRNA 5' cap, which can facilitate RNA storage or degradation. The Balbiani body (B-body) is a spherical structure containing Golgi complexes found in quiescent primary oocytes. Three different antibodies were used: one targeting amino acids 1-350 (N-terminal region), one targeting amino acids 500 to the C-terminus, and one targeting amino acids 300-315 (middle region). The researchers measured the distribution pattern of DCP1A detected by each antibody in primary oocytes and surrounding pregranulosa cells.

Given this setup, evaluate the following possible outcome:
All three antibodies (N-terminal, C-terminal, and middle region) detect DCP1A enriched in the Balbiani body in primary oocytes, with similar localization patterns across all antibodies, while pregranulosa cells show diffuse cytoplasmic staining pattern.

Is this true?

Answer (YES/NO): NO